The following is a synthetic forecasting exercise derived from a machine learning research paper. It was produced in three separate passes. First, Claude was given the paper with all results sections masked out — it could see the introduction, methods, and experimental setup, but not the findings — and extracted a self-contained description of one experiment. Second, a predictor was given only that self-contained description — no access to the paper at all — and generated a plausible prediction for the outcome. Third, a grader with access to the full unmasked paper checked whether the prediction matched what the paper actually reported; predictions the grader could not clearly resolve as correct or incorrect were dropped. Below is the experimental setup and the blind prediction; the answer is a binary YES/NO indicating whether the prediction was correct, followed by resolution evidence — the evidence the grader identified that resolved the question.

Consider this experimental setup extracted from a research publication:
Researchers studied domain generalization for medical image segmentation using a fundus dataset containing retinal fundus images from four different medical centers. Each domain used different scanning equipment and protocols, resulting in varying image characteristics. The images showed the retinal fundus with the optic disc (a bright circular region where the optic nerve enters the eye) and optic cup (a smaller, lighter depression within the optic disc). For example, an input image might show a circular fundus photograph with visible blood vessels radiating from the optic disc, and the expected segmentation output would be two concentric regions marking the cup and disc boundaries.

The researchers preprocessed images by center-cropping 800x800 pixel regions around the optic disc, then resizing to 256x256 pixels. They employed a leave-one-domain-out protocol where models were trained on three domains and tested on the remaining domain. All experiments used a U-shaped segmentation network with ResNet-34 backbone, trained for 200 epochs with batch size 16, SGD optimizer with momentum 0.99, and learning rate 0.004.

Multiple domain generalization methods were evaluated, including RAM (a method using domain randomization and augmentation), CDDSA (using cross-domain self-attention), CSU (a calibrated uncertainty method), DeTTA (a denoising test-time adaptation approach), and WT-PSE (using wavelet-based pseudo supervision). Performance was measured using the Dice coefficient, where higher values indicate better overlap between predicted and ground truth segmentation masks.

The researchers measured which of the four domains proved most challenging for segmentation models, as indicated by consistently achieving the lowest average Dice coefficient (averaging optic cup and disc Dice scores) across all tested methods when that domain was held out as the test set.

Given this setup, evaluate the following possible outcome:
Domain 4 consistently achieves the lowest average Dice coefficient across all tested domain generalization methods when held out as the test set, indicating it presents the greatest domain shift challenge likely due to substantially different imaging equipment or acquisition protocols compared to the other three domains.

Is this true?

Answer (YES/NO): NO